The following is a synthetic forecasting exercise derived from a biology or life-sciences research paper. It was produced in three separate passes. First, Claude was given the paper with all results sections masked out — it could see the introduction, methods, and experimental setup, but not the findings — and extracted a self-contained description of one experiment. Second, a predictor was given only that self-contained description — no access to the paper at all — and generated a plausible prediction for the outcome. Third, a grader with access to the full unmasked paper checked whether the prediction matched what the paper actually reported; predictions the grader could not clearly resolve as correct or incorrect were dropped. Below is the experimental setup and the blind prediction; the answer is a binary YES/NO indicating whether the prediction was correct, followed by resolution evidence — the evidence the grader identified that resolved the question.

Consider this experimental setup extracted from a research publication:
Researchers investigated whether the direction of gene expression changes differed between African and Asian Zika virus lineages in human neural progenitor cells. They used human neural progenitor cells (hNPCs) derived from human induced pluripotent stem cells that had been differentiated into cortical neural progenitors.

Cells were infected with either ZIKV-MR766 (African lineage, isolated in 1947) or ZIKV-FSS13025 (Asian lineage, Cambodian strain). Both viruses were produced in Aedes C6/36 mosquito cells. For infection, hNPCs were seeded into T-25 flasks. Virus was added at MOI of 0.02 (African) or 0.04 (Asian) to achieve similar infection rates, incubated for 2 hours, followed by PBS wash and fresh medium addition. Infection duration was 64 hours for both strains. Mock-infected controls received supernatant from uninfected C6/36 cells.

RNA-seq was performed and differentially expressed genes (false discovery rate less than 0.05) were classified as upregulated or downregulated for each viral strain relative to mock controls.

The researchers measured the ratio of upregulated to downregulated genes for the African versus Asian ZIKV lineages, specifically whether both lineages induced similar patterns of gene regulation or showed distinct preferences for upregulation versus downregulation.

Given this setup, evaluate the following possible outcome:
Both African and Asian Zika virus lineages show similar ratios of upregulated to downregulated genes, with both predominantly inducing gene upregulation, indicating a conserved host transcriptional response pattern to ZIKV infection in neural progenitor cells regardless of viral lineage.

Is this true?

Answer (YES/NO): NO